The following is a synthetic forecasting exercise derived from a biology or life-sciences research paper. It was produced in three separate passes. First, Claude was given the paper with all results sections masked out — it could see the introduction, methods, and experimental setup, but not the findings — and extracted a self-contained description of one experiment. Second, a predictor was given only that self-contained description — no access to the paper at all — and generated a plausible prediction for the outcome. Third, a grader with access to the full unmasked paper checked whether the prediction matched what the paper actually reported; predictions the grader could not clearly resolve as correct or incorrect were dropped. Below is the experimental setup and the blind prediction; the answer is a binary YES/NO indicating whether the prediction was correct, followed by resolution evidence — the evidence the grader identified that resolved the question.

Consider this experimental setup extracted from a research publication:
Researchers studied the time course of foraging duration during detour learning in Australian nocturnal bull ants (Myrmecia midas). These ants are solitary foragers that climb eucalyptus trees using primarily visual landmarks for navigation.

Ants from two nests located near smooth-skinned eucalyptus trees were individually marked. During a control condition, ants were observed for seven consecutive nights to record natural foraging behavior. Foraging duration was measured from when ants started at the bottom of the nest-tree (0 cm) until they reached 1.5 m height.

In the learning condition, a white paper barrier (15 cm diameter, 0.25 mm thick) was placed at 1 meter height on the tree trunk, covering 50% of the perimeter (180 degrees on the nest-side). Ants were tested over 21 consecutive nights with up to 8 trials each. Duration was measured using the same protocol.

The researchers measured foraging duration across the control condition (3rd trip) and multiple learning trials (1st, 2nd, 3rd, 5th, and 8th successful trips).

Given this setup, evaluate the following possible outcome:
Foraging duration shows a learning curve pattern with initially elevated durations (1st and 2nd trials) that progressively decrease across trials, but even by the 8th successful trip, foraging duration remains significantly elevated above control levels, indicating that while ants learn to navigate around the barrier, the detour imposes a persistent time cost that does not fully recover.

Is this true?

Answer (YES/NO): NO